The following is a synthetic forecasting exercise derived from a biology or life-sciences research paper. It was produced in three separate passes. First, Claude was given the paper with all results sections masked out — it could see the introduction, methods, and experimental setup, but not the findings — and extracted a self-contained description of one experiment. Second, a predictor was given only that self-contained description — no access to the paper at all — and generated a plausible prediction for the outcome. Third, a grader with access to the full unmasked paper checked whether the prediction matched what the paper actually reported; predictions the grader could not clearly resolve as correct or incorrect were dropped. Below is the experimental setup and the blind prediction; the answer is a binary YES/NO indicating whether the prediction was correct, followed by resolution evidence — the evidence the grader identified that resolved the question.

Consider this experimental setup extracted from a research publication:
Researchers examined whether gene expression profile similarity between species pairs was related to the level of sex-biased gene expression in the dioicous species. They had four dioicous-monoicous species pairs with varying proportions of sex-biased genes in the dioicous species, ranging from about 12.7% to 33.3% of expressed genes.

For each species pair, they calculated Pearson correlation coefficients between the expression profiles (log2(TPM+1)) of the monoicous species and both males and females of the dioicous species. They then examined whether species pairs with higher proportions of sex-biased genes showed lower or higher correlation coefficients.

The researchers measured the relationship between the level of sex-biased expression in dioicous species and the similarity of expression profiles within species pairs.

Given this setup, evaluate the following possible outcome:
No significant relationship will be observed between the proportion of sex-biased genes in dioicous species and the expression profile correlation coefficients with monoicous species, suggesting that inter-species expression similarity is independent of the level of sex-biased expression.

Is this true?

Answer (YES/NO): NO